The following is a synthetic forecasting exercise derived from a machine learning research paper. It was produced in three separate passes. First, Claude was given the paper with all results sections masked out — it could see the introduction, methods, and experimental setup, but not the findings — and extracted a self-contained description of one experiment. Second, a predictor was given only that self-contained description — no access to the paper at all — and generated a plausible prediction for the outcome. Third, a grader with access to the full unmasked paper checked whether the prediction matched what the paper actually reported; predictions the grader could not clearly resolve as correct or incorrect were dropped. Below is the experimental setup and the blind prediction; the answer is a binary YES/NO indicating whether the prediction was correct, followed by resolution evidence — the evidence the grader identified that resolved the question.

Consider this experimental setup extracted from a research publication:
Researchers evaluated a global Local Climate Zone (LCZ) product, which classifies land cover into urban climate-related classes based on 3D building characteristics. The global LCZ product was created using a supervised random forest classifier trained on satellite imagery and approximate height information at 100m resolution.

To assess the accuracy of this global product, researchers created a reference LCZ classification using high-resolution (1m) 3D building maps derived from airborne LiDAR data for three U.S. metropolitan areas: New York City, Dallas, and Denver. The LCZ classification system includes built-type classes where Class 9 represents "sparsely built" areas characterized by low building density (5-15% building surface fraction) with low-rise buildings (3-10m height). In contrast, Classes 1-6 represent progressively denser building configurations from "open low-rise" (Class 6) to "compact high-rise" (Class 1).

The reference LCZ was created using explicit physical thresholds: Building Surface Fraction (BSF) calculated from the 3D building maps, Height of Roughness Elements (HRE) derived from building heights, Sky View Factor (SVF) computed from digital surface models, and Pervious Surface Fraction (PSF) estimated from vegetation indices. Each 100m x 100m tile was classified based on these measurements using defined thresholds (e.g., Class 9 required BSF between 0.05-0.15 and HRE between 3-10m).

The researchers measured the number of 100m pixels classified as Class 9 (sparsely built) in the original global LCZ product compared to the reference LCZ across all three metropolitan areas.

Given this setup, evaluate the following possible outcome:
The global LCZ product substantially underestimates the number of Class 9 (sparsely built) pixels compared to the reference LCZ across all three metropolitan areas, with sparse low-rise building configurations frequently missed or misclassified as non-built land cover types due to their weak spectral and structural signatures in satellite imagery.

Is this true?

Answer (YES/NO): NO